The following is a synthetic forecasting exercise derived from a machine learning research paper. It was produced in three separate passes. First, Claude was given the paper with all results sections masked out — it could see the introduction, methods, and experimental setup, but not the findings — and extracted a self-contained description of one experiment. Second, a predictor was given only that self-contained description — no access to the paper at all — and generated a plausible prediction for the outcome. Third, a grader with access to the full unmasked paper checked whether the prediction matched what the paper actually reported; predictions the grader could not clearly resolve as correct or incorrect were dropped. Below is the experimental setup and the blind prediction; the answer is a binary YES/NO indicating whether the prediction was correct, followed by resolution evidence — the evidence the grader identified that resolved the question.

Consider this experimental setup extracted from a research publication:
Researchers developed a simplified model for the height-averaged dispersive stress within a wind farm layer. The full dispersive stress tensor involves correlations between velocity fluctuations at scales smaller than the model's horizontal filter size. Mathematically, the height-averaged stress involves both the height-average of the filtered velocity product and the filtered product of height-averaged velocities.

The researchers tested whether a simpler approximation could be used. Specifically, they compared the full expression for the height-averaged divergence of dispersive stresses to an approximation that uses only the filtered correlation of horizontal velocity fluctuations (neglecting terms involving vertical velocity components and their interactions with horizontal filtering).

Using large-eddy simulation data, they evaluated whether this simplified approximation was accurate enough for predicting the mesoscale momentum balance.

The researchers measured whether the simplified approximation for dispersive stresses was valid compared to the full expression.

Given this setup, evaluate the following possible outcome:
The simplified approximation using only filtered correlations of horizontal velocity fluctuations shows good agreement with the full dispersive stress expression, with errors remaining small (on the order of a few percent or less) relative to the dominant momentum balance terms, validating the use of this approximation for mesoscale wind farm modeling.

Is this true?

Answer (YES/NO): YES